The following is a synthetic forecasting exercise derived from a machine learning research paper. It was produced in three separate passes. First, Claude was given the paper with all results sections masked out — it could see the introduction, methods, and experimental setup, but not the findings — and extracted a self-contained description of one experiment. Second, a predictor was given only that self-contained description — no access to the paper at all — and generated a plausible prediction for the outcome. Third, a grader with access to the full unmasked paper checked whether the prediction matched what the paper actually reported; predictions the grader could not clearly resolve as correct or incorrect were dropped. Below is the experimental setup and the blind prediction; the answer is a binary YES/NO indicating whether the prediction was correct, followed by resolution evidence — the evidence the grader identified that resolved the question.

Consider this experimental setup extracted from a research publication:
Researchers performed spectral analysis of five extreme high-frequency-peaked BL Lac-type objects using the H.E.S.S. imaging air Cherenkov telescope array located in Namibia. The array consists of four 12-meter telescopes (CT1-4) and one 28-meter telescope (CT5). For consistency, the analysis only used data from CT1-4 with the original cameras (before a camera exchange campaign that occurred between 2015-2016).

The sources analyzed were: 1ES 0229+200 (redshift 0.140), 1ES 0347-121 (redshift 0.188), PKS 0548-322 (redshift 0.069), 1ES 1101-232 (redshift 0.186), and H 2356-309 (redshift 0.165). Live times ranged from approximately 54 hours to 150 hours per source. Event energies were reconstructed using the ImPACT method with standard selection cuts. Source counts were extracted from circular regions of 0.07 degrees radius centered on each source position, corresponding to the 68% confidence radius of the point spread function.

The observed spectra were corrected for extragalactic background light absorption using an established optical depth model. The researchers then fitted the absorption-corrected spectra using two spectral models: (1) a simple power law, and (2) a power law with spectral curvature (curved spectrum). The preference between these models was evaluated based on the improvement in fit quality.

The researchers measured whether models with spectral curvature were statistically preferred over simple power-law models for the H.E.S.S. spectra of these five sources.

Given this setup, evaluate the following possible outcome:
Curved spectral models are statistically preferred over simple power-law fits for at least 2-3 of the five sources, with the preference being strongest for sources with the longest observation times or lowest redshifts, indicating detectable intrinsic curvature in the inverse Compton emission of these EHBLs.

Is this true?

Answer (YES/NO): NO